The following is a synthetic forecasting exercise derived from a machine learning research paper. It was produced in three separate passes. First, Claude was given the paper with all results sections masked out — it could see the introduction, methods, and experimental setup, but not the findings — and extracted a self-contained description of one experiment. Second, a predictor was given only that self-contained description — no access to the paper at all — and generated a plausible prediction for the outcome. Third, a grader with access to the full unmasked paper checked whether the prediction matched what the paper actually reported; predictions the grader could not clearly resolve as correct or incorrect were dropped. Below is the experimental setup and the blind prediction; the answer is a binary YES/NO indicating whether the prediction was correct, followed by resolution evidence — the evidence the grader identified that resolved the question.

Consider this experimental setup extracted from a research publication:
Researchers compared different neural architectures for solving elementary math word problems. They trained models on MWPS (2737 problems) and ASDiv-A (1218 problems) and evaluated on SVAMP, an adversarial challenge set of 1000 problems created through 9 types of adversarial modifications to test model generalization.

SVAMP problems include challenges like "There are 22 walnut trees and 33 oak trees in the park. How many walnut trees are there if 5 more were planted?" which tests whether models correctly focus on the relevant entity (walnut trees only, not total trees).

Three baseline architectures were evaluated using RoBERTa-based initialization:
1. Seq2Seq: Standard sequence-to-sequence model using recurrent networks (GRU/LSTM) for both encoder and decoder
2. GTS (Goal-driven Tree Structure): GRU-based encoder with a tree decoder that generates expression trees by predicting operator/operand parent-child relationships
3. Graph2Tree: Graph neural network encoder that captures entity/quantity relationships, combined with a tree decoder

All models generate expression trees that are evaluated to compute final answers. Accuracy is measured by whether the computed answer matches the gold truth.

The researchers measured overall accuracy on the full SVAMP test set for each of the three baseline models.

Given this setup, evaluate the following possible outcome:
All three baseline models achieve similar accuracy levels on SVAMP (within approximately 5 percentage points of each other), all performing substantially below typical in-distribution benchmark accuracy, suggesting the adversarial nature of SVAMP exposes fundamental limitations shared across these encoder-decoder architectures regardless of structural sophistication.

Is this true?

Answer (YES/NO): YES